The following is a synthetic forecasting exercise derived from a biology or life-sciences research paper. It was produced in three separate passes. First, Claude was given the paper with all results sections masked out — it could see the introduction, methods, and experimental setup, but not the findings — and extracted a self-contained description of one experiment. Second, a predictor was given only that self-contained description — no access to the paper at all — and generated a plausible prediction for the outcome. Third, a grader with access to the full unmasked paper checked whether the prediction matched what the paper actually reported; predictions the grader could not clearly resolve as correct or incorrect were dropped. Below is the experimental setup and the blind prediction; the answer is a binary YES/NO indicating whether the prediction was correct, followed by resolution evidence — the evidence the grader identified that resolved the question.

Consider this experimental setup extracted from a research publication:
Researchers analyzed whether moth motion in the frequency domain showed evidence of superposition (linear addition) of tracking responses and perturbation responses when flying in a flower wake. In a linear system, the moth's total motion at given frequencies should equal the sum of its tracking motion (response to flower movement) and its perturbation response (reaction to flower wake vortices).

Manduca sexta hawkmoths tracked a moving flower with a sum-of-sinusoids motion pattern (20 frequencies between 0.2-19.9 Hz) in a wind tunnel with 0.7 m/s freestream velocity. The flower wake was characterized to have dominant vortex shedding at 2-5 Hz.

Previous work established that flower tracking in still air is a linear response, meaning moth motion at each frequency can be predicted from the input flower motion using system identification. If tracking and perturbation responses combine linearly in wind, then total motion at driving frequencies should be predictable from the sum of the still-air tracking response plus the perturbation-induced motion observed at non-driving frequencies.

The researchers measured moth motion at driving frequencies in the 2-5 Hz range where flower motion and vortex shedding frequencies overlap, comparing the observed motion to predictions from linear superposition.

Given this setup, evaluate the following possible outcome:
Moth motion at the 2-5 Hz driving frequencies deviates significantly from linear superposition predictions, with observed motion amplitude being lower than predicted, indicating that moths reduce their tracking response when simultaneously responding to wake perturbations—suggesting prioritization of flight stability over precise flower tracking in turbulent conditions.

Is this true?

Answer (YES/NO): NO